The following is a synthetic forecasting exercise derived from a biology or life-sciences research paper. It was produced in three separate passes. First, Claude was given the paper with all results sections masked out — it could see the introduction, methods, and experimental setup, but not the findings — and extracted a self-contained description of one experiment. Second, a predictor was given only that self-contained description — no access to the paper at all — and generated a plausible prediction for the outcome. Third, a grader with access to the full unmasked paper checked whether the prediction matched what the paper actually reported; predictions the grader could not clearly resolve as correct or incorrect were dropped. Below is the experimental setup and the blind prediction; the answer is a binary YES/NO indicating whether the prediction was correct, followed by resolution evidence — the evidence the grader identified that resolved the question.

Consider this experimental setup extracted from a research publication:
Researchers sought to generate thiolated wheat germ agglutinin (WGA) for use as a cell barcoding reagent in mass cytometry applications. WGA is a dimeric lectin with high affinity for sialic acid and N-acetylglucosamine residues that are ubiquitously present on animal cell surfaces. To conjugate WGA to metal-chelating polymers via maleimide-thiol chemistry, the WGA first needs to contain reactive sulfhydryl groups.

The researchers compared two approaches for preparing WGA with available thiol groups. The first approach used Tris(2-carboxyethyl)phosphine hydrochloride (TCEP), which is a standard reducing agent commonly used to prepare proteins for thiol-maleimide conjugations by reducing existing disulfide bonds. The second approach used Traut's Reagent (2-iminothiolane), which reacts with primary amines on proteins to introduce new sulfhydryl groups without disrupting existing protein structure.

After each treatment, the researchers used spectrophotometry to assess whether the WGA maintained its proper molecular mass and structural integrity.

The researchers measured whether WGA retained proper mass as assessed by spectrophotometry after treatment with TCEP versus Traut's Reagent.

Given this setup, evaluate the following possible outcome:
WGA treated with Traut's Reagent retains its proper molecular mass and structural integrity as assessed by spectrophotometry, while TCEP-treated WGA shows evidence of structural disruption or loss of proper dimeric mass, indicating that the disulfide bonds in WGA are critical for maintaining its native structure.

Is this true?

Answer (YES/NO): YES